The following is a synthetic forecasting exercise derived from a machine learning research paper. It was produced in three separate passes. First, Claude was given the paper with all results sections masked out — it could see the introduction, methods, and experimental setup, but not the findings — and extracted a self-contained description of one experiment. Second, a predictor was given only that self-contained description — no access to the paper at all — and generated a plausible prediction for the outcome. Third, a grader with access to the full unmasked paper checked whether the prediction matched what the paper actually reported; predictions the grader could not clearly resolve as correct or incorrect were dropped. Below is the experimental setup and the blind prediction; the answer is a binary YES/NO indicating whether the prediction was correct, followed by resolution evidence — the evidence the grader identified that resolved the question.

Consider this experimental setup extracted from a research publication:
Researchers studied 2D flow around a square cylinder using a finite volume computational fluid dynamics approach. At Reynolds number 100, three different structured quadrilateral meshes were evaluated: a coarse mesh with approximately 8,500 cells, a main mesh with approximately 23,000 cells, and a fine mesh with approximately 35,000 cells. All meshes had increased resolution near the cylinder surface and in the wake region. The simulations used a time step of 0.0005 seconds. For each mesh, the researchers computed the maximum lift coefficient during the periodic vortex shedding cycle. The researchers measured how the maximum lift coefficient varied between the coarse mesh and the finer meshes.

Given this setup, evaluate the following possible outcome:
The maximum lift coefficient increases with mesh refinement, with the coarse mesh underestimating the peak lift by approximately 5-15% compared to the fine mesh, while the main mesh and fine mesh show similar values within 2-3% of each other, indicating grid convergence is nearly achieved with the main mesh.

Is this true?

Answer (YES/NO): NO